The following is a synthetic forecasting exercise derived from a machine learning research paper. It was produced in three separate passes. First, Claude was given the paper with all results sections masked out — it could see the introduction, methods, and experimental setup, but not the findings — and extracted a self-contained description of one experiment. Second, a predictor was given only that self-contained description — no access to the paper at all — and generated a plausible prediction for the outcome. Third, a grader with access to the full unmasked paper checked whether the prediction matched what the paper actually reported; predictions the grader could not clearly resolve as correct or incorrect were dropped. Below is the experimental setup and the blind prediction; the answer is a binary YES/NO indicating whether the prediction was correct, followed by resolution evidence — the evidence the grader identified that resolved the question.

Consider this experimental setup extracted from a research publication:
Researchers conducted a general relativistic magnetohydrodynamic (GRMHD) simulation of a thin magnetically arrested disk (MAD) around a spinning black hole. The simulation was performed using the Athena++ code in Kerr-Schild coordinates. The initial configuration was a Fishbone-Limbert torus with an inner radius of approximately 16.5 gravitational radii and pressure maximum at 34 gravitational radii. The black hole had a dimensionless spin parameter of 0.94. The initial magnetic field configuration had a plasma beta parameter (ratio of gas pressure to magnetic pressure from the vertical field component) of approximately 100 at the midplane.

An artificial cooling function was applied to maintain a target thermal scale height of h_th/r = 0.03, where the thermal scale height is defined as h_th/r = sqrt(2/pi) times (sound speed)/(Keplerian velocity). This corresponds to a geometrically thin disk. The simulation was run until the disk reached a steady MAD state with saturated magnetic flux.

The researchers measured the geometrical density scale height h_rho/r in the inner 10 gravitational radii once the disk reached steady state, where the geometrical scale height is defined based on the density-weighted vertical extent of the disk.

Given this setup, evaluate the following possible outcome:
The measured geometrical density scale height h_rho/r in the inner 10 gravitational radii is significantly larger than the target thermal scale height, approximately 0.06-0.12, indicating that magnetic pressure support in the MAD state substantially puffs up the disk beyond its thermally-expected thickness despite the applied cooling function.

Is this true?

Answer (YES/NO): YES